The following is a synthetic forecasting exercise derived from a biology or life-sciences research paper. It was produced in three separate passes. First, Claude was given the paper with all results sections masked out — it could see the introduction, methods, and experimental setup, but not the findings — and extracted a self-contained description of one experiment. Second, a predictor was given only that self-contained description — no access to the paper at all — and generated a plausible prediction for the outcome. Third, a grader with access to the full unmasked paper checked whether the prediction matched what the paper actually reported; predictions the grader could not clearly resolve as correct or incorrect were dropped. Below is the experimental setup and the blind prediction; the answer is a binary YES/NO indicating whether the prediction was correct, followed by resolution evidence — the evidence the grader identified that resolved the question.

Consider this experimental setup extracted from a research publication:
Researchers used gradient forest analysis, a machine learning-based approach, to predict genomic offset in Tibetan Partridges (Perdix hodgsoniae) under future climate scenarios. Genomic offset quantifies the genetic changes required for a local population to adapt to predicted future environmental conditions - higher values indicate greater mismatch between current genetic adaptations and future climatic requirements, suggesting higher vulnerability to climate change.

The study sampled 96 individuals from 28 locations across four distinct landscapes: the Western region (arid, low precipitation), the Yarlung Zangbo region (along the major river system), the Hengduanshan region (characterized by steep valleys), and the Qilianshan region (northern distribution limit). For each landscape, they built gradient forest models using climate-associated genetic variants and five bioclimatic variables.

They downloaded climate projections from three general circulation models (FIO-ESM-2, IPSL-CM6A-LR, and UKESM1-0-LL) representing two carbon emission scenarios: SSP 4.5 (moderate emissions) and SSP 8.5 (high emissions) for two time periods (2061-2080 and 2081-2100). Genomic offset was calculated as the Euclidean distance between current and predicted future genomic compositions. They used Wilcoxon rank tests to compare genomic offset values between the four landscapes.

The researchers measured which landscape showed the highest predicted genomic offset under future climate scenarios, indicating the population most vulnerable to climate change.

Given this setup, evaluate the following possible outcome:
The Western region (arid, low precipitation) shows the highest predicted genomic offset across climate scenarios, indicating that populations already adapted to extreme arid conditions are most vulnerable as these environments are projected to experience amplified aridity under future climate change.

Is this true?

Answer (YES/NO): YES